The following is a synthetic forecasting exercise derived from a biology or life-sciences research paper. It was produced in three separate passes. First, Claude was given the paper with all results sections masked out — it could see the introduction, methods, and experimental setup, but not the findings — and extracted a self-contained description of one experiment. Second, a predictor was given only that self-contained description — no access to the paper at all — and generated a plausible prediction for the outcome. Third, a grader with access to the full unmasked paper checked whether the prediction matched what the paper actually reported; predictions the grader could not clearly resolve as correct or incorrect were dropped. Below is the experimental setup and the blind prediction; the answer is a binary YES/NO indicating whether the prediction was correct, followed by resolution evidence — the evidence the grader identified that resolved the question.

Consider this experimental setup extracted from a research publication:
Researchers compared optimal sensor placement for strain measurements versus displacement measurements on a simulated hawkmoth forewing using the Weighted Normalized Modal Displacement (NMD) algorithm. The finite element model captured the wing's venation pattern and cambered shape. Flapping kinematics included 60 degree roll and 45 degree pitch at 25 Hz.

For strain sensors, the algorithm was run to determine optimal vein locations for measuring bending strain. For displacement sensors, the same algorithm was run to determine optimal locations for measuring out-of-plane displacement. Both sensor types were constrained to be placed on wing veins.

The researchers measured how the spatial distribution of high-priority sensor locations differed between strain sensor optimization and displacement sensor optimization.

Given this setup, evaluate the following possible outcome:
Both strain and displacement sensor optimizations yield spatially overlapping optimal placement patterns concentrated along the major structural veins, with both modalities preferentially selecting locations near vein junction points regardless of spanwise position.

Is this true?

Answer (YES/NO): NO